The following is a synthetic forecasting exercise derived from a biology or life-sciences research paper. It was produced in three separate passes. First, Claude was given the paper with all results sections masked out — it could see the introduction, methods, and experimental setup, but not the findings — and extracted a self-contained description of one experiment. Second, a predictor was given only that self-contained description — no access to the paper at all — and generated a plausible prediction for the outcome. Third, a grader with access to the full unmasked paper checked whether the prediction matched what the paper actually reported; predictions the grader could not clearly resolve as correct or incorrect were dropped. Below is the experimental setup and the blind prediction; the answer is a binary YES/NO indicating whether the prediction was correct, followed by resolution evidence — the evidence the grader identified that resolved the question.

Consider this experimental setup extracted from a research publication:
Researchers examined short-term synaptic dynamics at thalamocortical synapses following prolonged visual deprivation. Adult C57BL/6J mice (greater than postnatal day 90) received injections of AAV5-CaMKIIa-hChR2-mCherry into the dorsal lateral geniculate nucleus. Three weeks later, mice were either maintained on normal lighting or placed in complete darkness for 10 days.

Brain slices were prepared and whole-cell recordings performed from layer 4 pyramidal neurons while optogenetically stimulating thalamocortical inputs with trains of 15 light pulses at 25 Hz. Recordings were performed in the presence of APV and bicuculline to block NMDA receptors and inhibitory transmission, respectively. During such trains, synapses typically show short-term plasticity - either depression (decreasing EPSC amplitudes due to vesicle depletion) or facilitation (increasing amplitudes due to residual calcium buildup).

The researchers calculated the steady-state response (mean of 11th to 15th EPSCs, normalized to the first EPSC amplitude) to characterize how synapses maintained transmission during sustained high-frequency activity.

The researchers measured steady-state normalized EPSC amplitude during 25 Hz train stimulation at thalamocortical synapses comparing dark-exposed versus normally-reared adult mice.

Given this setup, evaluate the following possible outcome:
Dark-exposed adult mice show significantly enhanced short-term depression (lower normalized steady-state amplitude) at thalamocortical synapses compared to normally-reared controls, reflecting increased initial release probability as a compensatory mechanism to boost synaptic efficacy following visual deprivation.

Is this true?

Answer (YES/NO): NO